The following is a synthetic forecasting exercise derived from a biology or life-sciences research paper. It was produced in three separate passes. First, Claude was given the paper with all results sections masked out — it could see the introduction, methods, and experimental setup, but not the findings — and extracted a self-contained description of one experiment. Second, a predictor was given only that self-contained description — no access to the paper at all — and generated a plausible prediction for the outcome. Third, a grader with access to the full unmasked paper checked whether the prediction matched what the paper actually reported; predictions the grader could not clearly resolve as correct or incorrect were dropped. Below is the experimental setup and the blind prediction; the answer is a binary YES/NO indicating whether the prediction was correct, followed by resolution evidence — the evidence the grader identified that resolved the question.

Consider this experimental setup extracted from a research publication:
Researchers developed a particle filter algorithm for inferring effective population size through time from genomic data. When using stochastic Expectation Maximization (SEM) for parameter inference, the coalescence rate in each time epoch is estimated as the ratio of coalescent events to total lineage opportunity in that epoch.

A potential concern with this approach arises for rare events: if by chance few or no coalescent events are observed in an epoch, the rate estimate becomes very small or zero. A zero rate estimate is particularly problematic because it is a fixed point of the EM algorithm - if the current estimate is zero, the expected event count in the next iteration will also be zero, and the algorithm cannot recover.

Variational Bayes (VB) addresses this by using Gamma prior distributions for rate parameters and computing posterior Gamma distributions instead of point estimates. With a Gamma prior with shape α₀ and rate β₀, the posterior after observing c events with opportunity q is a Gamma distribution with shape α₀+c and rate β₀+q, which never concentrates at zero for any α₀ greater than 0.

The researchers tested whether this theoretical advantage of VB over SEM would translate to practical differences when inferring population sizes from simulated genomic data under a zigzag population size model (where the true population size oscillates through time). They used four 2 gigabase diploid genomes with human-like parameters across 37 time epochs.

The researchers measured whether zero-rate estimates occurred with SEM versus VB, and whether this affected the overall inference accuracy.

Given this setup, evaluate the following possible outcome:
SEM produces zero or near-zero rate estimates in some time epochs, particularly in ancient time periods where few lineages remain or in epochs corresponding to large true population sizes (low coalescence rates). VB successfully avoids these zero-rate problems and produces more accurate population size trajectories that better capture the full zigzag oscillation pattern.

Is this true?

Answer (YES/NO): NO